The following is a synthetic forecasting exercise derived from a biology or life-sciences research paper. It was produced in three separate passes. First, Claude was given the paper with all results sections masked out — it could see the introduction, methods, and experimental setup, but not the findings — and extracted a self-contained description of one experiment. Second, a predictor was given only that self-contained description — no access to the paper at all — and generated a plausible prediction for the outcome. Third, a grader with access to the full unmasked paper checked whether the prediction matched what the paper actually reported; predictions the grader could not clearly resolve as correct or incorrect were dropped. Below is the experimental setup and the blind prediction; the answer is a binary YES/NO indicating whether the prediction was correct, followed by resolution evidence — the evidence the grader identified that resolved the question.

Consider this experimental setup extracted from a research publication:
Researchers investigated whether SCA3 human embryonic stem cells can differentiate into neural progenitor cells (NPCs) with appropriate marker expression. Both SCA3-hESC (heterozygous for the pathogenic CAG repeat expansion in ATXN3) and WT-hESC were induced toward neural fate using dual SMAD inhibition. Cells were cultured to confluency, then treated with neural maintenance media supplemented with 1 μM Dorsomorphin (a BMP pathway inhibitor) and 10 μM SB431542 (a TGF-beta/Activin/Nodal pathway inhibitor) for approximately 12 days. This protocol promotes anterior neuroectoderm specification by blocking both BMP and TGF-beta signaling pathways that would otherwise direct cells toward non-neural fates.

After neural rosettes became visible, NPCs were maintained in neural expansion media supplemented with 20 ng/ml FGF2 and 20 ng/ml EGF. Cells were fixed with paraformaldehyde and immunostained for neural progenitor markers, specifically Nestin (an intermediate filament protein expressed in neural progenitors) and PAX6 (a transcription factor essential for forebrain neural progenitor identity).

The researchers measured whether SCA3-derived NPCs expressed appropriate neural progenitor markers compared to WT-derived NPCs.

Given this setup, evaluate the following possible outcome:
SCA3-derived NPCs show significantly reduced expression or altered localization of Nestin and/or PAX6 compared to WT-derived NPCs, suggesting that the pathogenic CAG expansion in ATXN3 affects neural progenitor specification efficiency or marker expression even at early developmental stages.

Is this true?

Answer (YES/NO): NO